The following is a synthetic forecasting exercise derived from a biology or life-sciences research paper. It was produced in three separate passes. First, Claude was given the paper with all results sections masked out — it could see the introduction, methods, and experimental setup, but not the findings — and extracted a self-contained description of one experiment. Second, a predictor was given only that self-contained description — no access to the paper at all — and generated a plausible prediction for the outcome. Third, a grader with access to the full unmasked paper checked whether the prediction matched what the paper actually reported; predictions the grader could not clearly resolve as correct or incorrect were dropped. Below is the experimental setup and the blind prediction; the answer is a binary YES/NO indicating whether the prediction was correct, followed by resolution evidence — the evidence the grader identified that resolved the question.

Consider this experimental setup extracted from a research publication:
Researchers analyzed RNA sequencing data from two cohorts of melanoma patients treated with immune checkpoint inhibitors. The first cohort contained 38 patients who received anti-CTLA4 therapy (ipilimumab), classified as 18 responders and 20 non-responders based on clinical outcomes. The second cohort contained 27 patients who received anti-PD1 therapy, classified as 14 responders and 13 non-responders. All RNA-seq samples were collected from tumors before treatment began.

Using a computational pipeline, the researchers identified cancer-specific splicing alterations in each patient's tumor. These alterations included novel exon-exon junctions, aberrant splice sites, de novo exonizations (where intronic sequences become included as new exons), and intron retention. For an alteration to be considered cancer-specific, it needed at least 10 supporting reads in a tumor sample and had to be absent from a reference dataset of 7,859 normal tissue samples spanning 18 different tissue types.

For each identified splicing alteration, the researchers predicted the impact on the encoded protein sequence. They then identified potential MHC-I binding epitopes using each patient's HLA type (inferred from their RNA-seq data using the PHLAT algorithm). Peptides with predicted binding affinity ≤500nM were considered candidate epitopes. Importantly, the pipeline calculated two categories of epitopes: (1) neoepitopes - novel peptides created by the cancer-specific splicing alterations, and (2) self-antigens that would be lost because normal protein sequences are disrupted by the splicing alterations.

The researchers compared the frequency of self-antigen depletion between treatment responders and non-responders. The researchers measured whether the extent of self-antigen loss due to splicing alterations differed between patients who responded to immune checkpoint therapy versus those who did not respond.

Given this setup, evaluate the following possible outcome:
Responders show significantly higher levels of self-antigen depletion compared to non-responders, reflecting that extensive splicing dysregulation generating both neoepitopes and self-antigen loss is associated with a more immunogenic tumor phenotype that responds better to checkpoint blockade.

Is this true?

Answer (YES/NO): NO